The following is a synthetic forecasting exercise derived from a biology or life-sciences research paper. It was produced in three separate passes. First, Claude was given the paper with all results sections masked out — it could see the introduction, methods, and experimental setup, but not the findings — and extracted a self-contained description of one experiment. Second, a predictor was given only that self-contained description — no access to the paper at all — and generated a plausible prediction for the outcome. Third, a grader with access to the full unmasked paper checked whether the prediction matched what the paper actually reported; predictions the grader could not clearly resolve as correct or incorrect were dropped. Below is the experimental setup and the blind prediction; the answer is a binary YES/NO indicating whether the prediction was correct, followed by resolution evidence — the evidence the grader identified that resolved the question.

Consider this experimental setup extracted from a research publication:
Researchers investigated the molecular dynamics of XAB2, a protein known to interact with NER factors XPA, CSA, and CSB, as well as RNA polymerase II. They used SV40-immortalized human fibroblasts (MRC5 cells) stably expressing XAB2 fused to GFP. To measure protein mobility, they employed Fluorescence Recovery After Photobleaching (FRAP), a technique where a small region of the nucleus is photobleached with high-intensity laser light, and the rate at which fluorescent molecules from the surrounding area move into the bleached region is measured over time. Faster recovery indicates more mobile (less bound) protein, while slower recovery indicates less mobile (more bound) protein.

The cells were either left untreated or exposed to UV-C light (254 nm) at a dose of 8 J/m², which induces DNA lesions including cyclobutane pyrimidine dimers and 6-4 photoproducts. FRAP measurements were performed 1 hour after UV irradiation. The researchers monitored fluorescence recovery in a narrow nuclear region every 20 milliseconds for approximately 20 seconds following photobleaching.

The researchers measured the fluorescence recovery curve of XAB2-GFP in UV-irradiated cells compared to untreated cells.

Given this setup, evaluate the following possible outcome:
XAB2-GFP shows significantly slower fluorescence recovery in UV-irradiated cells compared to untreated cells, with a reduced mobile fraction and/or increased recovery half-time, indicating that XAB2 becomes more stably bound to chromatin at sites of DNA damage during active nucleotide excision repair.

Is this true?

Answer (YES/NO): NO